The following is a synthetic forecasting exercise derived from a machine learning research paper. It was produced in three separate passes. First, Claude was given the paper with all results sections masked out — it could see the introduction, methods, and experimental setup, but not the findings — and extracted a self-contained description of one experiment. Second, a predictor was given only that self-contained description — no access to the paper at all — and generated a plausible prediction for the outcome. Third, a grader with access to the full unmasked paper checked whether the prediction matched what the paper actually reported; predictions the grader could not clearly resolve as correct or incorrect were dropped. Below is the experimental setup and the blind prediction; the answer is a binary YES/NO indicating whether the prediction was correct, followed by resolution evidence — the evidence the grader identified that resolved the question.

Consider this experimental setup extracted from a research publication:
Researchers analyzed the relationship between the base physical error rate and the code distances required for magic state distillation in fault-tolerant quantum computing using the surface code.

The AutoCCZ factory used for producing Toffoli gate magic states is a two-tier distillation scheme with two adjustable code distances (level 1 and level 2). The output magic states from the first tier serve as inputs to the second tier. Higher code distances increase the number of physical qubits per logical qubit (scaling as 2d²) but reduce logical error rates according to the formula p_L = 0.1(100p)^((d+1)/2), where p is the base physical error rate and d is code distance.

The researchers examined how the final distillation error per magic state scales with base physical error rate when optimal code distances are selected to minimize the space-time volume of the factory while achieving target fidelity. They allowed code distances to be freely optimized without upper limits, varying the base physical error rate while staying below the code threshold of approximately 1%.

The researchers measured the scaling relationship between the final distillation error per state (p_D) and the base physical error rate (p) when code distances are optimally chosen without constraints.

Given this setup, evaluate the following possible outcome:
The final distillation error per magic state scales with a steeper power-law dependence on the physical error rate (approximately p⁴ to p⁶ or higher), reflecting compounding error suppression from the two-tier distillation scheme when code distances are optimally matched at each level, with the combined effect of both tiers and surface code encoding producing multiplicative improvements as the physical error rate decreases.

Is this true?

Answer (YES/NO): YES